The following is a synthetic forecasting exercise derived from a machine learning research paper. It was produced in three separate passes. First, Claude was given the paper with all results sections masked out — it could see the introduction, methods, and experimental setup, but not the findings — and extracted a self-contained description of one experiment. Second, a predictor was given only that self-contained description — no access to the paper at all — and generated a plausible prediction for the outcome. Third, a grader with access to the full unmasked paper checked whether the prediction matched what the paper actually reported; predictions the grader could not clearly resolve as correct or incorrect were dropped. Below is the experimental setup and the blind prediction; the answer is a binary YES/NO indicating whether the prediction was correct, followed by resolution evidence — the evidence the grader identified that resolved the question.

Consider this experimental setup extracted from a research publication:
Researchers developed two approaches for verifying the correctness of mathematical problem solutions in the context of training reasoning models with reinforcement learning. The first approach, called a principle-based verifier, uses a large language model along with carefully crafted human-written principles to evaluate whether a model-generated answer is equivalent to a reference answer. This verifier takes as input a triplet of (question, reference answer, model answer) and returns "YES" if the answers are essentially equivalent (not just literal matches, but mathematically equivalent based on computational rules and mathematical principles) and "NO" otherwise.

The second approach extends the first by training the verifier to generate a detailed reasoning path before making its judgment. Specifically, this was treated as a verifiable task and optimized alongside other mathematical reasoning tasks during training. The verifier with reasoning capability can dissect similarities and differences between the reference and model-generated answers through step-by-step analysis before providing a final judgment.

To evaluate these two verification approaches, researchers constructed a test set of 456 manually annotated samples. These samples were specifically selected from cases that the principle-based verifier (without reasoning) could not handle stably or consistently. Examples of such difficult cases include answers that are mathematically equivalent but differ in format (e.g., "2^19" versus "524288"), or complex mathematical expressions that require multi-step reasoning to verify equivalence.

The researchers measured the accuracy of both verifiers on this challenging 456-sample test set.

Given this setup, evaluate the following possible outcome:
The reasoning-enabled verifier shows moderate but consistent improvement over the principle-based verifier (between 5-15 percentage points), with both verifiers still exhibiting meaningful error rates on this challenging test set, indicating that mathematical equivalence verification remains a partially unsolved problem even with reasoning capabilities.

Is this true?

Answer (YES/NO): NO